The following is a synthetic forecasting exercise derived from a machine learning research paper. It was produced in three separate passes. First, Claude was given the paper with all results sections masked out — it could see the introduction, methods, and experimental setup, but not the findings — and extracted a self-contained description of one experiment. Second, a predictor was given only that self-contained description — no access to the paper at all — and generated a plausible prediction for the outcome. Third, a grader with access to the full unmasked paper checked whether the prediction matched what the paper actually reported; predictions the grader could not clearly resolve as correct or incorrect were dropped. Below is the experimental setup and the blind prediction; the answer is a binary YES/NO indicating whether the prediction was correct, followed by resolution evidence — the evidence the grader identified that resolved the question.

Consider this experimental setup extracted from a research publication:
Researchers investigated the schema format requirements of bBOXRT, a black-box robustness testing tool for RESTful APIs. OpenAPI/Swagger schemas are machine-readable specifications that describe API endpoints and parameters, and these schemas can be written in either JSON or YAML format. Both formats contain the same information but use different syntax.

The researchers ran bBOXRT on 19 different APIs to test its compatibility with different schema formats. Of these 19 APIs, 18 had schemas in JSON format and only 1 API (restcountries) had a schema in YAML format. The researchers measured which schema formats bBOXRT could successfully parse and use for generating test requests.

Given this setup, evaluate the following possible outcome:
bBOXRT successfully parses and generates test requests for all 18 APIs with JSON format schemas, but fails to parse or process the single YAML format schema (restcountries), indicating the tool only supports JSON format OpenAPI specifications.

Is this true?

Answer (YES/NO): NO